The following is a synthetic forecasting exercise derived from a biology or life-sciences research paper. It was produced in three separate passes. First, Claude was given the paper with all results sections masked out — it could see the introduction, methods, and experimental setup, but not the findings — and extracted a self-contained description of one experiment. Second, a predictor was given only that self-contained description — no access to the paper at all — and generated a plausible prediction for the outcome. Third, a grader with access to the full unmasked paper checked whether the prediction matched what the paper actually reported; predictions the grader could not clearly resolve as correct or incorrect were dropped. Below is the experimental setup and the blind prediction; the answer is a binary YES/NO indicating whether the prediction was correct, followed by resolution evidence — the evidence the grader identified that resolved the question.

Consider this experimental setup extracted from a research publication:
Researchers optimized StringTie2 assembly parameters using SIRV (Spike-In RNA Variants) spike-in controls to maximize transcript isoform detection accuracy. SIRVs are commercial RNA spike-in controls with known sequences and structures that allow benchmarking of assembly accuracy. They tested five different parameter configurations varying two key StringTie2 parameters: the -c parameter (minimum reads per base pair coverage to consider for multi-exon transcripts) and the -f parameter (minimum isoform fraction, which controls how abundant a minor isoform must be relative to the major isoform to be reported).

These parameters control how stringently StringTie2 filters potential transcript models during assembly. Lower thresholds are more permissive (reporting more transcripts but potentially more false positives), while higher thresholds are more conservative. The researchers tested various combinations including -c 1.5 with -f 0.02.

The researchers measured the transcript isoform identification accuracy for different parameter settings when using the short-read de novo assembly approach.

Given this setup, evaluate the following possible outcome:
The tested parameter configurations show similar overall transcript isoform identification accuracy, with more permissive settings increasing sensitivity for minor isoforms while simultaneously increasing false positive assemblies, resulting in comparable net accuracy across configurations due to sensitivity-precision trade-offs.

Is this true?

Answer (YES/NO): NO